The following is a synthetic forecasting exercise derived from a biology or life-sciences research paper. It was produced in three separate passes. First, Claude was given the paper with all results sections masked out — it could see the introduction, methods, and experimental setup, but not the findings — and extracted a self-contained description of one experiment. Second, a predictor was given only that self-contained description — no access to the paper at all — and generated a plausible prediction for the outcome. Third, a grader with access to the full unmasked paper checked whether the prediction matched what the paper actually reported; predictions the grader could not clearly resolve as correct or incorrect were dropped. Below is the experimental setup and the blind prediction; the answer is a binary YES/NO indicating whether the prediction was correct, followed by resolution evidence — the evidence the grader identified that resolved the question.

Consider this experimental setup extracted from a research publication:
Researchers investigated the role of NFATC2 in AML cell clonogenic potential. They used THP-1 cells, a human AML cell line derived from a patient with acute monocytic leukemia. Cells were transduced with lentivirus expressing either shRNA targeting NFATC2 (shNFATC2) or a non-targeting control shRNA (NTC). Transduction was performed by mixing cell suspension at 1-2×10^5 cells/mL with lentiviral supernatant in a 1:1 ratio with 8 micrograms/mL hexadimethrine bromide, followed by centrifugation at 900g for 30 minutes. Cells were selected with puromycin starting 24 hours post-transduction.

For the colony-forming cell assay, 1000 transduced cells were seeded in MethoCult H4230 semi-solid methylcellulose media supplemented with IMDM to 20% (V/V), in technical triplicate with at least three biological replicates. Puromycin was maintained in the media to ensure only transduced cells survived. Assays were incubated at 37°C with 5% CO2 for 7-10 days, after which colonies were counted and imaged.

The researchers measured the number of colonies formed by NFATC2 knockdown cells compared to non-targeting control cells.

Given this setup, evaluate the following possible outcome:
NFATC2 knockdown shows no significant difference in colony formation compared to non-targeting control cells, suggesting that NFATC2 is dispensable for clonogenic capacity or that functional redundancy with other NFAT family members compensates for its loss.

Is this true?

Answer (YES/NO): NO